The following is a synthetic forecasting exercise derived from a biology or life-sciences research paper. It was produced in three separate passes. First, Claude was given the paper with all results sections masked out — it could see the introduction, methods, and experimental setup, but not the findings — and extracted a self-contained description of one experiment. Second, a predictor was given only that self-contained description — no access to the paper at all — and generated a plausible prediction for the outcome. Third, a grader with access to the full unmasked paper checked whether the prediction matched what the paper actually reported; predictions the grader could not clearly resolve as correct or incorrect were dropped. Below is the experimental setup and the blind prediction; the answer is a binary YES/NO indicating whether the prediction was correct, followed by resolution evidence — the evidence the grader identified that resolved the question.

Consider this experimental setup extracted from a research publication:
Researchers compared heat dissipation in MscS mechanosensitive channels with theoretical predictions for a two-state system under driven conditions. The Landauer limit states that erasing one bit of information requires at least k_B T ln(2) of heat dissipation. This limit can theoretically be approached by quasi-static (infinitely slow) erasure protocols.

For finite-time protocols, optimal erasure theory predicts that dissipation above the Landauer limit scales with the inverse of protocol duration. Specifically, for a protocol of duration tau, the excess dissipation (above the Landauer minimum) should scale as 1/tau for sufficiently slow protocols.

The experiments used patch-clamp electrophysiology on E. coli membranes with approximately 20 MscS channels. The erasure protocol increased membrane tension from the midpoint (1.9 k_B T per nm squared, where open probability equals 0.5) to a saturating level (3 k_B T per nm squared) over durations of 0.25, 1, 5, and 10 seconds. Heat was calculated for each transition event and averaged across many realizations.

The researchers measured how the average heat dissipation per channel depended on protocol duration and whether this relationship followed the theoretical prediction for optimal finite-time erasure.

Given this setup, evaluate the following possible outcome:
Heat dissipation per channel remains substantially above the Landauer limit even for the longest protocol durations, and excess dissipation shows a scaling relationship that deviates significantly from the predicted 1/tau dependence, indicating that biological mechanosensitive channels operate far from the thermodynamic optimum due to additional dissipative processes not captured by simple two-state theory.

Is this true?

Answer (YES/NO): NO